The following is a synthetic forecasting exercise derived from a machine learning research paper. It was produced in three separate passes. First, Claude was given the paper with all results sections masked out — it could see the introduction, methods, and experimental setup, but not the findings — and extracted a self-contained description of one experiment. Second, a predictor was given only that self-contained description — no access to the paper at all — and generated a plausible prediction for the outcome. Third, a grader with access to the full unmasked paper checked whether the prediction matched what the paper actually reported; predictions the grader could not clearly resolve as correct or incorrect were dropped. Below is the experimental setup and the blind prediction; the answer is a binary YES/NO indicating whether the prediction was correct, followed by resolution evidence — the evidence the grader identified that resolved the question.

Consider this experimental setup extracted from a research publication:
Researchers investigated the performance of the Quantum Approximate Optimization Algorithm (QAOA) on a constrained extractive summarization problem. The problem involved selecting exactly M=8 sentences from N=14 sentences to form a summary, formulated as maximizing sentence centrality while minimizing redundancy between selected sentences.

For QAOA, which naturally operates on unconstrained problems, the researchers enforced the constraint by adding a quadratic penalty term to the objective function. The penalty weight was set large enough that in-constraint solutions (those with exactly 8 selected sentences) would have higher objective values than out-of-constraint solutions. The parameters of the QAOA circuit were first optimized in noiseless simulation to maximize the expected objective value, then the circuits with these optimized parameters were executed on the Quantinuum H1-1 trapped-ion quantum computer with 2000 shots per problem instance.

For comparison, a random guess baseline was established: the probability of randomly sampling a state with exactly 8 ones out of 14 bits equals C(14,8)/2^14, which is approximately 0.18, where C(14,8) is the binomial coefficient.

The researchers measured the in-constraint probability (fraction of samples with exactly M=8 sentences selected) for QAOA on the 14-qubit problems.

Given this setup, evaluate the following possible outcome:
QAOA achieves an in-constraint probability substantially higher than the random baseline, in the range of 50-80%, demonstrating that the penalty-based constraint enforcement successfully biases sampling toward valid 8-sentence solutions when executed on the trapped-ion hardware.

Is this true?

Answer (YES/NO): NO